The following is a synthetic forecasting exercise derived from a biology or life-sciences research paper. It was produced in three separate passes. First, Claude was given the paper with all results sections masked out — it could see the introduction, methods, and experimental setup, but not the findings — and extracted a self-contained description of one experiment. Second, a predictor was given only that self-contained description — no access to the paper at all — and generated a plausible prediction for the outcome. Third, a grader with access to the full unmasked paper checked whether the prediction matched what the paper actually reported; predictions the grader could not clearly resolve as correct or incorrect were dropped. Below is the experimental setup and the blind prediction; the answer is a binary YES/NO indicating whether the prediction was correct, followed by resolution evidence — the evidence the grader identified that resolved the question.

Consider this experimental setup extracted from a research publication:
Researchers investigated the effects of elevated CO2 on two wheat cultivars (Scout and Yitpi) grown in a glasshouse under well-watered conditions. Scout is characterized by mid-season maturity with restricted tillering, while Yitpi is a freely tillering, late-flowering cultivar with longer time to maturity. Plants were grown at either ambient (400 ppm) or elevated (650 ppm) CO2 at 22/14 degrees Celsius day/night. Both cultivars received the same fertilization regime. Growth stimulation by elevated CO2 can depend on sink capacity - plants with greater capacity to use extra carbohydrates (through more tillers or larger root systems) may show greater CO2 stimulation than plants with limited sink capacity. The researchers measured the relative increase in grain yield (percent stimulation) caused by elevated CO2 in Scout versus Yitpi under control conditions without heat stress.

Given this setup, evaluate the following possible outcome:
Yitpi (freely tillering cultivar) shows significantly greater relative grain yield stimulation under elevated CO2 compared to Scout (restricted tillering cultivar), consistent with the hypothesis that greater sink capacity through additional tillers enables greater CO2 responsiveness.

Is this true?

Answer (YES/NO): NO